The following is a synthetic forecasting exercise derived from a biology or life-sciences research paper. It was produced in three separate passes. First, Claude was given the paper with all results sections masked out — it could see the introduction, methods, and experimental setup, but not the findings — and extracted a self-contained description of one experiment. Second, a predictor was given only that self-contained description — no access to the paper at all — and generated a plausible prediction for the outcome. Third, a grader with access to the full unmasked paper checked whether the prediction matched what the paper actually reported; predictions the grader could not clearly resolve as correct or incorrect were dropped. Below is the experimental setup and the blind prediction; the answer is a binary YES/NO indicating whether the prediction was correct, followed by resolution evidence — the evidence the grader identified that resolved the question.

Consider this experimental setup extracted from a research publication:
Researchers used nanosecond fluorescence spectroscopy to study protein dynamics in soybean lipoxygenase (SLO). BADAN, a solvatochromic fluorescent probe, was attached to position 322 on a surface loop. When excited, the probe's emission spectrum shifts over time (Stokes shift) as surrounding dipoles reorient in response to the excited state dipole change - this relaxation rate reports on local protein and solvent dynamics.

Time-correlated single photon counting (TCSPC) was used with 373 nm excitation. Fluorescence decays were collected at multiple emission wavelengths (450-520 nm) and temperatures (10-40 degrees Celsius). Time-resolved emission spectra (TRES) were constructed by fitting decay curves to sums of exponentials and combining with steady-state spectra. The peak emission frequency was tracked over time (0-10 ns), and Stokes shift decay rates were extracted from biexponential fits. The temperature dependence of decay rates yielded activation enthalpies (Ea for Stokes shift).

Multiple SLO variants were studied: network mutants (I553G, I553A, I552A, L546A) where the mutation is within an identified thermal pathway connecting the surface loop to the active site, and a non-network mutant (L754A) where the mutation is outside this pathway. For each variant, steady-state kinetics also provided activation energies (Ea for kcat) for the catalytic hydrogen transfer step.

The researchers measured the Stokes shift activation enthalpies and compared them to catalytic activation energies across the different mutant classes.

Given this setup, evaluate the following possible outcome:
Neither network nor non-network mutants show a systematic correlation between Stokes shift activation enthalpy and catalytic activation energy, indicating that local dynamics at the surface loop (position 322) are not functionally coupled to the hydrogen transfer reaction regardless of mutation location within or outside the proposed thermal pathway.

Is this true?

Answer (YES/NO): NO